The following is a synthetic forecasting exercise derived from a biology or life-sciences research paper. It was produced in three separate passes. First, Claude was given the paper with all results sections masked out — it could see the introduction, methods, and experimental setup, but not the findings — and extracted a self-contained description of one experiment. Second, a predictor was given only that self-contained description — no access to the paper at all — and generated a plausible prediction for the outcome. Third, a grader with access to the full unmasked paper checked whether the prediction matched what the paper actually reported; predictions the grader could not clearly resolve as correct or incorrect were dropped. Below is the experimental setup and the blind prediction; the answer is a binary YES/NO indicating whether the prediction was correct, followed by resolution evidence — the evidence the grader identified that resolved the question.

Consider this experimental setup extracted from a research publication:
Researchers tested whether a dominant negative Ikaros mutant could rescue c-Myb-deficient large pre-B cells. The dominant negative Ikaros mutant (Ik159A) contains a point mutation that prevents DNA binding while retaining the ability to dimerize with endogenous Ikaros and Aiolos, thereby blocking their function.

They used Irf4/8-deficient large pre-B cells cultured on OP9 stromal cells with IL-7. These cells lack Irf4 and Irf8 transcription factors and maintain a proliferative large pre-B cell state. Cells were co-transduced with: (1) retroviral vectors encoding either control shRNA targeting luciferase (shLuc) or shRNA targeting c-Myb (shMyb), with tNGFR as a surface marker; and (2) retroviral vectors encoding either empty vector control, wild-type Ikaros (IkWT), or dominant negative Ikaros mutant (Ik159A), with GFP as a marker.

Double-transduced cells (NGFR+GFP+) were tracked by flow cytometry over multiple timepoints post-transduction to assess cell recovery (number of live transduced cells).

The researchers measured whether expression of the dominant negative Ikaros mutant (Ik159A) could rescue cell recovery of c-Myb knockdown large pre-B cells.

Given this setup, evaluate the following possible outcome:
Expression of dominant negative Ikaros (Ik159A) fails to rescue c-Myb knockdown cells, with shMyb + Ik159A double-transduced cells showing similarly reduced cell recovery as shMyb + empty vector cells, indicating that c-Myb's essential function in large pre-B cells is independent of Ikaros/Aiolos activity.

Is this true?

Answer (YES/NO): NO